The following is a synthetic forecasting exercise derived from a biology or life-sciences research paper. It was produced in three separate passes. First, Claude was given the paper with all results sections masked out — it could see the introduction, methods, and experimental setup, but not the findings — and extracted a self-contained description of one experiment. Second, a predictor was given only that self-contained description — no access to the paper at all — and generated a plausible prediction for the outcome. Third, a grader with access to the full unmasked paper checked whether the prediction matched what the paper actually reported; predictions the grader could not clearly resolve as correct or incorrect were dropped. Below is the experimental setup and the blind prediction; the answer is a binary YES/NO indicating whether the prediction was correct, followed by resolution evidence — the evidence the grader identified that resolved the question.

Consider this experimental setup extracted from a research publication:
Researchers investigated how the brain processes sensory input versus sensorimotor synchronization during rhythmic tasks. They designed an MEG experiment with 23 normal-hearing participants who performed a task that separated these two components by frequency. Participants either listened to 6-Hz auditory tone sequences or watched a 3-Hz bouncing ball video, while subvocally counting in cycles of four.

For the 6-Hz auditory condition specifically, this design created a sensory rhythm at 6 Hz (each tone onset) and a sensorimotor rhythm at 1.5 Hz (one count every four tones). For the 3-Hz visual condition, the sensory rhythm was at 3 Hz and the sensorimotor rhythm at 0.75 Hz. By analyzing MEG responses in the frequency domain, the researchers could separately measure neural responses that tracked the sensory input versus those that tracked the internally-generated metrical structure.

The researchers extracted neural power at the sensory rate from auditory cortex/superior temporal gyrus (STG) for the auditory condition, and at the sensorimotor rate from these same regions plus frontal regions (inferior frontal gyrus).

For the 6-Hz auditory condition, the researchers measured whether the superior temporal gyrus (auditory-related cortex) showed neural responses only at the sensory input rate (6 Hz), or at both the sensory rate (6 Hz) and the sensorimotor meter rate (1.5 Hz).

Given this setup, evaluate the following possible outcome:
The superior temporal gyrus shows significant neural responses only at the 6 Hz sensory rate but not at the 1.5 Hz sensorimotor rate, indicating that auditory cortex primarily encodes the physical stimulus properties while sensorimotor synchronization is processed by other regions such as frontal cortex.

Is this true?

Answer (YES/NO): NO